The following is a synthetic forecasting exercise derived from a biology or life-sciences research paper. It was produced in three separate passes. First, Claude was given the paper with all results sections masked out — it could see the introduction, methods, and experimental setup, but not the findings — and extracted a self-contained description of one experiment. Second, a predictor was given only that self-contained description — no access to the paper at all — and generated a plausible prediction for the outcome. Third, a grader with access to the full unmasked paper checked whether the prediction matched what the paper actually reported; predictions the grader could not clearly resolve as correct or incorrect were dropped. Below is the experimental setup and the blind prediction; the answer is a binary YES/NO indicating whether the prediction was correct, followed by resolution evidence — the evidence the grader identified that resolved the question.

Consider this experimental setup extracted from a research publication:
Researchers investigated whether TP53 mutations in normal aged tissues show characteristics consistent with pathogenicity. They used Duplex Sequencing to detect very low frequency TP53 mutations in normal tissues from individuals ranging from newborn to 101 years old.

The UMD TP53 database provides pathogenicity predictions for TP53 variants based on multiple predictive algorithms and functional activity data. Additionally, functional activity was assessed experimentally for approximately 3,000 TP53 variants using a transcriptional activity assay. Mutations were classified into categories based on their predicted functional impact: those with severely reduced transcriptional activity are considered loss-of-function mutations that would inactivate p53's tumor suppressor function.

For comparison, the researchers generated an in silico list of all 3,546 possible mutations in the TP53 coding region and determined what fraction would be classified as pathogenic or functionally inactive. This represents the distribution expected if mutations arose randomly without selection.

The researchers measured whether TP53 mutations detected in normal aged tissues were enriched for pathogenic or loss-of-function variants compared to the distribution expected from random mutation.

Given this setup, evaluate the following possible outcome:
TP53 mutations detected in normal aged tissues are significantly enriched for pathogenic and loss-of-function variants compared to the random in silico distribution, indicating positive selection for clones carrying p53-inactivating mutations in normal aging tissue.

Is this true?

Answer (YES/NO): YES